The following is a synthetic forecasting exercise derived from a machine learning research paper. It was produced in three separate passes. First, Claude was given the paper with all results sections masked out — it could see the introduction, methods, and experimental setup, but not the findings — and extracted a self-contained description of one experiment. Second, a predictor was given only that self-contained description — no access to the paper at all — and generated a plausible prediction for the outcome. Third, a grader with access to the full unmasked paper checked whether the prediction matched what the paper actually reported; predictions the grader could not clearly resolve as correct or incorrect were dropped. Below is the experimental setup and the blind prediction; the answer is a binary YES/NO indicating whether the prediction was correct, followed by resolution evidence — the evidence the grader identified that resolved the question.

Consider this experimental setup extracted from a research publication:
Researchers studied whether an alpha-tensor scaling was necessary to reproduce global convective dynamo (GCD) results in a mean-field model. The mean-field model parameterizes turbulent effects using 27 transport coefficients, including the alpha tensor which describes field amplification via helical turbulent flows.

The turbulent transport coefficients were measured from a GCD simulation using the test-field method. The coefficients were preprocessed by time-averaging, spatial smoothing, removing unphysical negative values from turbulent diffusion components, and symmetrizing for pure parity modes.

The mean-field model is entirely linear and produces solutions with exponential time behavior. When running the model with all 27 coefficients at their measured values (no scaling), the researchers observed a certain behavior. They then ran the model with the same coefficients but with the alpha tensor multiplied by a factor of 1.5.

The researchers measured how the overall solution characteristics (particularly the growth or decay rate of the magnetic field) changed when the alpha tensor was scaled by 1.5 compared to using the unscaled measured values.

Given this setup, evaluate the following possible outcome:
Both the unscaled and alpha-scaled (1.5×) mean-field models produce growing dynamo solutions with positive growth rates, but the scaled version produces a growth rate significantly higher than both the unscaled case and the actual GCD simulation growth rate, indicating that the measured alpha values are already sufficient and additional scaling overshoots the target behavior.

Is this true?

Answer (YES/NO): NO